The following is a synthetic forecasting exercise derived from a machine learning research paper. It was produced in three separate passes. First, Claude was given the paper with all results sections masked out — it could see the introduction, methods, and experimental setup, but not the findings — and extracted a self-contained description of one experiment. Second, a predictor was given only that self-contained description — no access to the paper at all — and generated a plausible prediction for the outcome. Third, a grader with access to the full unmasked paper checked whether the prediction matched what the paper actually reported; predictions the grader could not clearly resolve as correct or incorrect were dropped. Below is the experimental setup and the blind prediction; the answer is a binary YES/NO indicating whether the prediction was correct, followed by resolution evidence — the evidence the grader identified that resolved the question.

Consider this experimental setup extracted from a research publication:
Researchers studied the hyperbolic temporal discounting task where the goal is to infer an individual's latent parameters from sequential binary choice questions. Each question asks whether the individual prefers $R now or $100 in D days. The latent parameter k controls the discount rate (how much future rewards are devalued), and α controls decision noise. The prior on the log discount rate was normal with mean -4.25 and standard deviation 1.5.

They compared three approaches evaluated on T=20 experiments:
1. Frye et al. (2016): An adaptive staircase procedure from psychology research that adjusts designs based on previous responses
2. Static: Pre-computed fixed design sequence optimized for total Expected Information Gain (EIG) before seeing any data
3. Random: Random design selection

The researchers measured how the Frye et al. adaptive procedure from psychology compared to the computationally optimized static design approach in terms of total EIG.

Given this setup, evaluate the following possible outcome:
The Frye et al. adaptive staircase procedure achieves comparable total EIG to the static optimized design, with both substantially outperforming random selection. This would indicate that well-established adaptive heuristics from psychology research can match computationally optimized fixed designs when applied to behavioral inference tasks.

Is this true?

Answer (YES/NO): NO